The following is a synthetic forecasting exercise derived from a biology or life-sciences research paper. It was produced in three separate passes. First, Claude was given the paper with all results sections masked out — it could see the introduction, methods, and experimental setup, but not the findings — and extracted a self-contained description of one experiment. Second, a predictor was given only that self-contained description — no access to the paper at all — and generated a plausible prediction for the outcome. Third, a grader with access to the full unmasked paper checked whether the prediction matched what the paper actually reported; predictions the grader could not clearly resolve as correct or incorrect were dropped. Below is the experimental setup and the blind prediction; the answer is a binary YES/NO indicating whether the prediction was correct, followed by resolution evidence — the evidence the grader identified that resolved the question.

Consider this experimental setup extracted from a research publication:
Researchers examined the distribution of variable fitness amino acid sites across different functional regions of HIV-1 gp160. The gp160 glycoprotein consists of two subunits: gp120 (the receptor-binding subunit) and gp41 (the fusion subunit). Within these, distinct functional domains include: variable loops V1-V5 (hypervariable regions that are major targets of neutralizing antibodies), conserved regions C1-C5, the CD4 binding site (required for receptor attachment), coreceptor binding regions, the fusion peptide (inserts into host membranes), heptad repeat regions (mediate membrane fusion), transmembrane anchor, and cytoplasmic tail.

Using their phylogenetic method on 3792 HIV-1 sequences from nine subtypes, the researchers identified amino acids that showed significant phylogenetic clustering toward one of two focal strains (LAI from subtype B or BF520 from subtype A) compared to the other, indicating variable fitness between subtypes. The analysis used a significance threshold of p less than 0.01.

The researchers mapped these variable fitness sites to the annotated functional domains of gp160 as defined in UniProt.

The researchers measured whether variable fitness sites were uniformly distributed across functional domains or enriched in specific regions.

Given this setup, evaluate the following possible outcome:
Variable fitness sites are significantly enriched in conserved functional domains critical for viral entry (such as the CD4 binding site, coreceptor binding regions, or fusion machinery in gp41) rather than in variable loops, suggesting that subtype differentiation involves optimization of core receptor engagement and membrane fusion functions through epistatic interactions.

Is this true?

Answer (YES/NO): NO